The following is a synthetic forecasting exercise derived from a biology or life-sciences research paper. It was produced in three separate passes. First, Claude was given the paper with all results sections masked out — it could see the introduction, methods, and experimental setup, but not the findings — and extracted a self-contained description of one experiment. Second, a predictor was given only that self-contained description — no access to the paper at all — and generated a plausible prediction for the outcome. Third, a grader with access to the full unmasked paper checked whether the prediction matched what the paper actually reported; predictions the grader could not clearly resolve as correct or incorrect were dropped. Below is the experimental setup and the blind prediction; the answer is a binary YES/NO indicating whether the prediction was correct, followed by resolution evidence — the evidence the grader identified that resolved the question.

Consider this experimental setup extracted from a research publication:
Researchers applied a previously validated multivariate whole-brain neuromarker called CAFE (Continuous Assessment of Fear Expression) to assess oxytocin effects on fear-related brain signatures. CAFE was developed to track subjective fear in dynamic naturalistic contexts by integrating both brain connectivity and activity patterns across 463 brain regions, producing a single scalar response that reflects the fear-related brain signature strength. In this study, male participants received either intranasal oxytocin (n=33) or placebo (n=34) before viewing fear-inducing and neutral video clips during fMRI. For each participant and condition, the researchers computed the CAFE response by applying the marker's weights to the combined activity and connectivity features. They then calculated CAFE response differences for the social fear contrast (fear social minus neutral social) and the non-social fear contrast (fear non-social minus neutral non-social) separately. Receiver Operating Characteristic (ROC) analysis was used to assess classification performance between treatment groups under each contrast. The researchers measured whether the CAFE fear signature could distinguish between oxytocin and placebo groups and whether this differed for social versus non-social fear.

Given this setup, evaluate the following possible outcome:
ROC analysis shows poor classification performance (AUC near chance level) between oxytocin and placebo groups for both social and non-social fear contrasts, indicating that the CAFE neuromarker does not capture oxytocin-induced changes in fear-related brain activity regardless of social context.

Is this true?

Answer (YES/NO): NO